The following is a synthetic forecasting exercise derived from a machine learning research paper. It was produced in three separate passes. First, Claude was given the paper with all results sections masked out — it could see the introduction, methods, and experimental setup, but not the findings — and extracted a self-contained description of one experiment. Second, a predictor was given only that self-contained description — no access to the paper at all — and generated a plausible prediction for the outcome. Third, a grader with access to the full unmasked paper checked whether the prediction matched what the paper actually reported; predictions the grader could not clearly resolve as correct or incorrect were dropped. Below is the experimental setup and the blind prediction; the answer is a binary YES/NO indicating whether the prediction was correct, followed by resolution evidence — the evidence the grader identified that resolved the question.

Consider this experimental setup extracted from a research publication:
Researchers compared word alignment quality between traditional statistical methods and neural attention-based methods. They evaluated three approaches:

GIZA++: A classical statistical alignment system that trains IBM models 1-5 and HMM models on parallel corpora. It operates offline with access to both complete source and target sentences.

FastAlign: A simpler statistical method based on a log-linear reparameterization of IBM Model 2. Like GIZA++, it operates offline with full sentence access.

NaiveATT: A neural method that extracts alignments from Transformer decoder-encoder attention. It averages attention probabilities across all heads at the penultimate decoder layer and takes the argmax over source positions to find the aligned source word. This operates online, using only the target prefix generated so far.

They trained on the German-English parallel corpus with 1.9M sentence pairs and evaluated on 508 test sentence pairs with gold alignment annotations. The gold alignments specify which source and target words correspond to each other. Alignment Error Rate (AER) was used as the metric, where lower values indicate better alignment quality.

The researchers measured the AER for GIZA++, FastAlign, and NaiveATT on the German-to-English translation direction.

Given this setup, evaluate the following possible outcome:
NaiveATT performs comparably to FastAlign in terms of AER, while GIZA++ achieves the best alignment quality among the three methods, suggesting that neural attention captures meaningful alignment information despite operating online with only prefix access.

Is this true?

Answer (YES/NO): NO